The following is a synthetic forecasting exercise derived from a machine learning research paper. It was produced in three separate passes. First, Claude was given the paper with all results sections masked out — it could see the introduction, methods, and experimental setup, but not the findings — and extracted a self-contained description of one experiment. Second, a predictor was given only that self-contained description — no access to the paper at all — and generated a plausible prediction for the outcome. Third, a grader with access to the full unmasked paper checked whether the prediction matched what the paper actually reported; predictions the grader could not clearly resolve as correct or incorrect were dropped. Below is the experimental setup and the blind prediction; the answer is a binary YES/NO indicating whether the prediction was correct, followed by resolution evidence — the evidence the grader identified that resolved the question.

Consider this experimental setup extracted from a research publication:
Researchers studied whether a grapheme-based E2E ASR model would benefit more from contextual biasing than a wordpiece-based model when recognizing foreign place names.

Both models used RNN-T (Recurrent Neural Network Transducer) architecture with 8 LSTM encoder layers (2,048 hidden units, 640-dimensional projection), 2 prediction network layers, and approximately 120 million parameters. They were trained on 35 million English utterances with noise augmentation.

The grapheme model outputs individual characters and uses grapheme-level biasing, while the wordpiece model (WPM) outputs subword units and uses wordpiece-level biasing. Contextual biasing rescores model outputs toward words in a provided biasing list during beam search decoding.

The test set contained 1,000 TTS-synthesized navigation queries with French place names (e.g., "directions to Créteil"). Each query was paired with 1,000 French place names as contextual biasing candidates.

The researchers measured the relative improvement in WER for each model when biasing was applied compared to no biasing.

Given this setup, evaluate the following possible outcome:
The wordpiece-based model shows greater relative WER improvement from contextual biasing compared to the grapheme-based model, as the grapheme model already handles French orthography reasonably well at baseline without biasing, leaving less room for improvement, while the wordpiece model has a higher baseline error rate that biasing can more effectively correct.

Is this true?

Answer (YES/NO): YES